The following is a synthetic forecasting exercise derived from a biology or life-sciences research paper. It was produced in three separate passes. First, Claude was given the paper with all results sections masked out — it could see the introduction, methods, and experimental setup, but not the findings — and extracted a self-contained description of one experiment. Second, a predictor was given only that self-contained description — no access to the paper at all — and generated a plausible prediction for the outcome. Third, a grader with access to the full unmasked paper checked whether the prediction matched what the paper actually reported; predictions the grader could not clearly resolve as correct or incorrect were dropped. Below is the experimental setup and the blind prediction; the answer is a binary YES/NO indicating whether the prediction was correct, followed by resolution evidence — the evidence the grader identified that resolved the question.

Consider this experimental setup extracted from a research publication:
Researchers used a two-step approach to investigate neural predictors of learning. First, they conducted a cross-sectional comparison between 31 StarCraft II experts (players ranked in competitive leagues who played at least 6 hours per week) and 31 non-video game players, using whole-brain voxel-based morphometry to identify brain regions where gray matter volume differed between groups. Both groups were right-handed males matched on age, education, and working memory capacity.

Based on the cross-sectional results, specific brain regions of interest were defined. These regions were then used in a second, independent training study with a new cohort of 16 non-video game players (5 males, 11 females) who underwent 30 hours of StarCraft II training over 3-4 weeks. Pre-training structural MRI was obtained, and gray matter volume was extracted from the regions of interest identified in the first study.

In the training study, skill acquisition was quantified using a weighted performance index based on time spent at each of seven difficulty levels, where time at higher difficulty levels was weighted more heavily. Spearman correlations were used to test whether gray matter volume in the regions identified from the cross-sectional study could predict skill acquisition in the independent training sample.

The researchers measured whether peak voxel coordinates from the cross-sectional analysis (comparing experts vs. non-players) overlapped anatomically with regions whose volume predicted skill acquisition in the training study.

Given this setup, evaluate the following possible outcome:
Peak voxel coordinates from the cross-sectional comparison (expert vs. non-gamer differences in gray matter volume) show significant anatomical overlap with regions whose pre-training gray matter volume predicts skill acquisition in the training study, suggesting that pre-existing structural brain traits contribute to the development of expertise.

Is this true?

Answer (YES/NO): YES